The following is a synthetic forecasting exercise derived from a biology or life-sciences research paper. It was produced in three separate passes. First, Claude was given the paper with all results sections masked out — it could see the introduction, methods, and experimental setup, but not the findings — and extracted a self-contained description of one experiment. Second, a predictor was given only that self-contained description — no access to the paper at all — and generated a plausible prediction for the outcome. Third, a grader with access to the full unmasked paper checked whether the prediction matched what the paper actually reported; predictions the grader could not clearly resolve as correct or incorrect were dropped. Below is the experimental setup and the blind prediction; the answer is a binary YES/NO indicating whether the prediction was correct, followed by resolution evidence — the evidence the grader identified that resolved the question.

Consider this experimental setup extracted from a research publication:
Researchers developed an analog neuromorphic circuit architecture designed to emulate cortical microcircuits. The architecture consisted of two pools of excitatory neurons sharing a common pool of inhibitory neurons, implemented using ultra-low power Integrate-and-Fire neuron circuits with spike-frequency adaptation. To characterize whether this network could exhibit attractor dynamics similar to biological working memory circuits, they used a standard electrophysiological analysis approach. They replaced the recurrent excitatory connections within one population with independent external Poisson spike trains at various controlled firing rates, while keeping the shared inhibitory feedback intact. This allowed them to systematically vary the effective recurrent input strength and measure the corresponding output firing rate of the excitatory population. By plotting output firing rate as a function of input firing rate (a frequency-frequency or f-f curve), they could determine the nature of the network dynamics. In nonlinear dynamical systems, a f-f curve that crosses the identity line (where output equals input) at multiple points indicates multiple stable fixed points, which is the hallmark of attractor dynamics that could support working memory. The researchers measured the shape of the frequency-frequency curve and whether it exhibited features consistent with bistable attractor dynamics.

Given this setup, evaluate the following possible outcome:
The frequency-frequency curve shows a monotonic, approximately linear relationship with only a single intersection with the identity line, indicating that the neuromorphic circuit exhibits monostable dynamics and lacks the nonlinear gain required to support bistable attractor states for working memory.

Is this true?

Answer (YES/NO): NO